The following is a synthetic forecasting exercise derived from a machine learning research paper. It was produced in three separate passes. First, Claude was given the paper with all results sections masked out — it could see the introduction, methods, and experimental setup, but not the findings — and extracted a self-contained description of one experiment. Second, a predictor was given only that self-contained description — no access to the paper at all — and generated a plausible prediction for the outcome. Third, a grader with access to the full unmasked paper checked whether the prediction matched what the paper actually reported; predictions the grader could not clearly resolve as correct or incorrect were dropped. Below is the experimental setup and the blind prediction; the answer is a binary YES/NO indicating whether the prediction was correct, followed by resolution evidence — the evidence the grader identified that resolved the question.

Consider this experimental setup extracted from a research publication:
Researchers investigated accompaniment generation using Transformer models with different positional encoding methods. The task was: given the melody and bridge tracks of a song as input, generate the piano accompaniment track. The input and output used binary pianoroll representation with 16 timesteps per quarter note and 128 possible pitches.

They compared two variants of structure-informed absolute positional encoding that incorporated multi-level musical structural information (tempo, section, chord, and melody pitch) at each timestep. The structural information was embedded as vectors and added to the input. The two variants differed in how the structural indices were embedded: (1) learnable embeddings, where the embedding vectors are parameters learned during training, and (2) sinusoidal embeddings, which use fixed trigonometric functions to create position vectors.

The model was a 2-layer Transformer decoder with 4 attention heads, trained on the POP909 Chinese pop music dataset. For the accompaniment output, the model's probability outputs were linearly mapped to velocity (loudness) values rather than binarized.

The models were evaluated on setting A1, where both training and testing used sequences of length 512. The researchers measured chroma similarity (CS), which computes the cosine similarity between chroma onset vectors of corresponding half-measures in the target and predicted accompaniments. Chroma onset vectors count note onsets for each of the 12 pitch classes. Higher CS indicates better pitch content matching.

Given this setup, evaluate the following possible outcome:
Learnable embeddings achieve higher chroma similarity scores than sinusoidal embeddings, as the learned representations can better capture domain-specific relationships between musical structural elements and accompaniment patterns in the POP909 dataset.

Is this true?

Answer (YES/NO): NO